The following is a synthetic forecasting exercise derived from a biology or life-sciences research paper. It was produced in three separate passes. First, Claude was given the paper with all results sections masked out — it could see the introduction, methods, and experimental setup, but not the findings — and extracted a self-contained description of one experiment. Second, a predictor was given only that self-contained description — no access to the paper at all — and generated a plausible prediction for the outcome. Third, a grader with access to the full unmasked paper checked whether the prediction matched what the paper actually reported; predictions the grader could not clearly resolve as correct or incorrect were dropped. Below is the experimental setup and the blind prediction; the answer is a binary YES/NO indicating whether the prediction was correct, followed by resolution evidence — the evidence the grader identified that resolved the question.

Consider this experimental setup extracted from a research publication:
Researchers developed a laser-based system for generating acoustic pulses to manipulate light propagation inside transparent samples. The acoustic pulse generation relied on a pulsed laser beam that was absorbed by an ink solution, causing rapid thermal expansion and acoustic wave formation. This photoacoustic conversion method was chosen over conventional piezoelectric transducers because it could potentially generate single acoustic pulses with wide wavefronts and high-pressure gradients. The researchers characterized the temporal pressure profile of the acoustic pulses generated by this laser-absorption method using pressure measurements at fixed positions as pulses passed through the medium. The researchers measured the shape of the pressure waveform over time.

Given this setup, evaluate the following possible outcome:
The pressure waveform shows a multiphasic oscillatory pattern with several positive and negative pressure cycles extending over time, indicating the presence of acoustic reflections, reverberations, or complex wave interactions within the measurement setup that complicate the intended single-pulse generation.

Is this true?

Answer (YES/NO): NO